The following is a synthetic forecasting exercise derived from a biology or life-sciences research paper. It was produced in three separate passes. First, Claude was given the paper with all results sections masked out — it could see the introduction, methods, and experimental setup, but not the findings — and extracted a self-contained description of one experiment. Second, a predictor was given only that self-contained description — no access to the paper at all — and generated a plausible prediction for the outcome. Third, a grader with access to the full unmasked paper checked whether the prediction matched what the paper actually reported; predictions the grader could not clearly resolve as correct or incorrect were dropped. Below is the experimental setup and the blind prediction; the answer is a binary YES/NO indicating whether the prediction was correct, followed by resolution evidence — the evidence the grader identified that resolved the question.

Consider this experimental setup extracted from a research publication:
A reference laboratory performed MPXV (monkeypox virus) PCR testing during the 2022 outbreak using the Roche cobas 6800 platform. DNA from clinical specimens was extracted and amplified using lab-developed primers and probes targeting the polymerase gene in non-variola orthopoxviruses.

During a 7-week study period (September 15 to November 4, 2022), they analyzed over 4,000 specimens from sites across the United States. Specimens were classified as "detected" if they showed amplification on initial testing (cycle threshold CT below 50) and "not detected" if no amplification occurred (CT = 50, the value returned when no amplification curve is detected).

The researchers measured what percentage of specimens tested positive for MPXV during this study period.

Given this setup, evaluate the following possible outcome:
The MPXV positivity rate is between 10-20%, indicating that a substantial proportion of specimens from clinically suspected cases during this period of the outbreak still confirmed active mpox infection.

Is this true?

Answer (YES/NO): YES